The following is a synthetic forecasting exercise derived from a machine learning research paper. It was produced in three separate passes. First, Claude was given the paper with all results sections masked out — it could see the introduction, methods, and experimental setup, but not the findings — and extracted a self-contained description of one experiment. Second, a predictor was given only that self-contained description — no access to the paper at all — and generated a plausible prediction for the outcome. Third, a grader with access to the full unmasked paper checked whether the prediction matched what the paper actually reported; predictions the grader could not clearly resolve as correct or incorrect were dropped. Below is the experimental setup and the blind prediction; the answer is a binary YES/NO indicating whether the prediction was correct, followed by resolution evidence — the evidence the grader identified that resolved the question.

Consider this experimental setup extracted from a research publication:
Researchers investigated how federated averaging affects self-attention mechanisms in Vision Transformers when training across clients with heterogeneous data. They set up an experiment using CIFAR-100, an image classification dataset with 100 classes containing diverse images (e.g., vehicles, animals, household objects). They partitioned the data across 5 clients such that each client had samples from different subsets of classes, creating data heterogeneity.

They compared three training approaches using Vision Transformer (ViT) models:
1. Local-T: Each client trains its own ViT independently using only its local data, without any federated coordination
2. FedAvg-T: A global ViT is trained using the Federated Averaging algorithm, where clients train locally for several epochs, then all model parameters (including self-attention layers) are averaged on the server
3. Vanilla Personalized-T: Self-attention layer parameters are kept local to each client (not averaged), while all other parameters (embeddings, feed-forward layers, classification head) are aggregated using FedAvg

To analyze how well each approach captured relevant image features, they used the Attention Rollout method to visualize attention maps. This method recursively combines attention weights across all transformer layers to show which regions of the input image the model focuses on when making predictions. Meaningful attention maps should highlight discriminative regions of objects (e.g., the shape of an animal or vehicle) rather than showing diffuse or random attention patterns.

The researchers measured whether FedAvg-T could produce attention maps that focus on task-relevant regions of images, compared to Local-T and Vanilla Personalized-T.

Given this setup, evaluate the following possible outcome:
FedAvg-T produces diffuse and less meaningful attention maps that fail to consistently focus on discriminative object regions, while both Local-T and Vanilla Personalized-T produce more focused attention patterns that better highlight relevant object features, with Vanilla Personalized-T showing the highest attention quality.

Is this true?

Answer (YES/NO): NO